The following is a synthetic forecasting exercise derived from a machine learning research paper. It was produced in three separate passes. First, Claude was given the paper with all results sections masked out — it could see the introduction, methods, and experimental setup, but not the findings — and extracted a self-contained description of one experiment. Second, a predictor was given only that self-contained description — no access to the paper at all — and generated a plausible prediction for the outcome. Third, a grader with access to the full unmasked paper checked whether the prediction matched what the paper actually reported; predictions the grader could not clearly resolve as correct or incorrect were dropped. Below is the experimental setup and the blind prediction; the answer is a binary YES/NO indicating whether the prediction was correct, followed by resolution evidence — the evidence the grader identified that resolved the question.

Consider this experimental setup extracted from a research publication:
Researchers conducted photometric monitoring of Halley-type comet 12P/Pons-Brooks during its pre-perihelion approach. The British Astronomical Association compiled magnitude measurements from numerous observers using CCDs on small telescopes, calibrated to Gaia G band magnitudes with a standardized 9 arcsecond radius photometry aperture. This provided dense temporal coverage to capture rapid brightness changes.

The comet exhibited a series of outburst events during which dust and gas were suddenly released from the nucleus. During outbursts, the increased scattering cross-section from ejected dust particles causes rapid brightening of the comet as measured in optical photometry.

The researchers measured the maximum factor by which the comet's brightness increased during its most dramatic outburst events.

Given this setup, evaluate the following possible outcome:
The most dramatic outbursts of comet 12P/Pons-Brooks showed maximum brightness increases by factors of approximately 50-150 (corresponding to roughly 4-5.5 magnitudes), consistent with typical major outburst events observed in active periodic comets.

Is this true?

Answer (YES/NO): YES